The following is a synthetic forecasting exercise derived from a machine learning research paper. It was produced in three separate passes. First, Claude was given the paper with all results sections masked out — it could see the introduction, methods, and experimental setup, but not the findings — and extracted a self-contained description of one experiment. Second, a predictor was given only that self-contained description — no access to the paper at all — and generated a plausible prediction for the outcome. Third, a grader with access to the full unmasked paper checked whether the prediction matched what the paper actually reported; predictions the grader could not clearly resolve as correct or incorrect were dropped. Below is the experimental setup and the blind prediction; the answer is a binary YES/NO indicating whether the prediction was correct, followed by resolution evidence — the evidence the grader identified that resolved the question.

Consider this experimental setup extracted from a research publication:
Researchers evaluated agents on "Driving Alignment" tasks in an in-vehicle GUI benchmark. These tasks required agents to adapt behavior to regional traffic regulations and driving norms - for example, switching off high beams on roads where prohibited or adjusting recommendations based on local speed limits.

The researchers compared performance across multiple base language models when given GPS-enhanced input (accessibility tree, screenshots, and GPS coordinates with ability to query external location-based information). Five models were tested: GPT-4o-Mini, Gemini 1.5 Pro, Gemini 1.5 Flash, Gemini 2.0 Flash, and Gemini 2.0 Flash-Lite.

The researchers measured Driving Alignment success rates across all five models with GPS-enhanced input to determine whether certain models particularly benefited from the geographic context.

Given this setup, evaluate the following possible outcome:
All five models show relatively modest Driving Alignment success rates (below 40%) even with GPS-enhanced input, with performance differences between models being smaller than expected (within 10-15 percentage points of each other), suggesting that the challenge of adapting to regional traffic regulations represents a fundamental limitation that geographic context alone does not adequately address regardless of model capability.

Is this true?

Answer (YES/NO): NO